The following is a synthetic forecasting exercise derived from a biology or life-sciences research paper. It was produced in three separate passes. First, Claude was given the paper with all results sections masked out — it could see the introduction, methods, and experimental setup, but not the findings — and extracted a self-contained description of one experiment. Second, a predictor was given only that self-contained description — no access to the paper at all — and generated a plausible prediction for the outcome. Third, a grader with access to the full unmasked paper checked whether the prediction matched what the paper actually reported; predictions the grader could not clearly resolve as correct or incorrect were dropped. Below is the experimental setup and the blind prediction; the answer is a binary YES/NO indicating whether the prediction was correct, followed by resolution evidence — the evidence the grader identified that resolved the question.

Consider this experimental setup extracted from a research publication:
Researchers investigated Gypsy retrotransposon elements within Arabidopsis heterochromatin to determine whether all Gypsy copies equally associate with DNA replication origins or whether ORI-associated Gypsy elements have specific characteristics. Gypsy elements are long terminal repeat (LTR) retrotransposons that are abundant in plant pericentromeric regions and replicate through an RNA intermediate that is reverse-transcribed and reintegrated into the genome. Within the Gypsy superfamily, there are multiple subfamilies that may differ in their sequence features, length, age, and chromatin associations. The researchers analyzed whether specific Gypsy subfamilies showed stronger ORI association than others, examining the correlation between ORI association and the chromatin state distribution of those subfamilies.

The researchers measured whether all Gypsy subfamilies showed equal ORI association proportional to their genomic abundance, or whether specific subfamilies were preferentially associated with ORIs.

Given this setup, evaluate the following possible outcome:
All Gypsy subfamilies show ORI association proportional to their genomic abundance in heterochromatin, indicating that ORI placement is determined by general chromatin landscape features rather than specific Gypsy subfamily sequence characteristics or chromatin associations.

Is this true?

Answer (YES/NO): NO